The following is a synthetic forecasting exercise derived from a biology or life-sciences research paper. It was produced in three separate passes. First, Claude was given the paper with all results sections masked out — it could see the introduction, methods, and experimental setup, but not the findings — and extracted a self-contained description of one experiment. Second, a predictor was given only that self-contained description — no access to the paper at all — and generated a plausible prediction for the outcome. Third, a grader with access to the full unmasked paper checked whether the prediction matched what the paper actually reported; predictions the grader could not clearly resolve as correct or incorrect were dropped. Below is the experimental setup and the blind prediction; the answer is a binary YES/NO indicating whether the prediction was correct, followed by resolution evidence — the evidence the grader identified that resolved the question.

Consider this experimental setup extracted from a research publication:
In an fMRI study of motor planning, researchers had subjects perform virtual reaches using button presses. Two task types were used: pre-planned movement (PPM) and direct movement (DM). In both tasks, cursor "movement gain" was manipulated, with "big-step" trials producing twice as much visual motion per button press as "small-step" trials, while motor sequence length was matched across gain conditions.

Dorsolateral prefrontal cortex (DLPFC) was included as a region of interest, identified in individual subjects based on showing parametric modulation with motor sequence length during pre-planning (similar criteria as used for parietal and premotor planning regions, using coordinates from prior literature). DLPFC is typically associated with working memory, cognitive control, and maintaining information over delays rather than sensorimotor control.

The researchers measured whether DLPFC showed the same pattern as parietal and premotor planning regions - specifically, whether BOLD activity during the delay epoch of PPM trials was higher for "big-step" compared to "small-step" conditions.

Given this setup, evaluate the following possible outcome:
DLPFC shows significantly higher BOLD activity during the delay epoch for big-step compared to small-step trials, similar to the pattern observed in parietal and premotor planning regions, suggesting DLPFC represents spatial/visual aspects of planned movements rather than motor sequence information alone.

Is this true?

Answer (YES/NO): NO